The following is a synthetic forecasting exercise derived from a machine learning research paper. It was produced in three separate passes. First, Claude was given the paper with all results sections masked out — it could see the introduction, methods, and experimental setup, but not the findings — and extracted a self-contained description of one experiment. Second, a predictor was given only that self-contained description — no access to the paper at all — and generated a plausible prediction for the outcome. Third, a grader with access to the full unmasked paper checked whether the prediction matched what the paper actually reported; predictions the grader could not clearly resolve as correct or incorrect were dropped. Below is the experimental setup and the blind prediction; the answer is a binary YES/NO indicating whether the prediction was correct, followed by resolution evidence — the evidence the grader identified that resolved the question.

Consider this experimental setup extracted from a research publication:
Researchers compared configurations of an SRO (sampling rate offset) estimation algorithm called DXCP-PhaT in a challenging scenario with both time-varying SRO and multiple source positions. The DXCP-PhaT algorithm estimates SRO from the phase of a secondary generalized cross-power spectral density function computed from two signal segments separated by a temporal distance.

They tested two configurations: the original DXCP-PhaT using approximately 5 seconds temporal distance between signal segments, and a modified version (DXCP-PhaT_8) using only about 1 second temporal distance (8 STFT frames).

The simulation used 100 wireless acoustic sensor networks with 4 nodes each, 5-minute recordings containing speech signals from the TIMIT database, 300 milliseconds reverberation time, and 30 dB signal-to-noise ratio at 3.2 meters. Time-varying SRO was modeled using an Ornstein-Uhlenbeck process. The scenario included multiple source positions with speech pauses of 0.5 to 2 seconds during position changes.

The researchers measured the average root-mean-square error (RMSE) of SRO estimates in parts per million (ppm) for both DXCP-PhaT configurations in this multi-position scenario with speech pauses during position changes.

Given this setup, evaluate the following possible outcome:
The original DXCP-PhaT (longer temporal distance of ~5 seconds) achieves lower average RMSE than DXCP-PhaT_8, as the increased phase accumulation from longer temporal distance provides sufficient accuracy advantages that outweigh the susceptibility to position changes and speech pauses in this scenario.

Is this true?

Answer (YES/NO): NO